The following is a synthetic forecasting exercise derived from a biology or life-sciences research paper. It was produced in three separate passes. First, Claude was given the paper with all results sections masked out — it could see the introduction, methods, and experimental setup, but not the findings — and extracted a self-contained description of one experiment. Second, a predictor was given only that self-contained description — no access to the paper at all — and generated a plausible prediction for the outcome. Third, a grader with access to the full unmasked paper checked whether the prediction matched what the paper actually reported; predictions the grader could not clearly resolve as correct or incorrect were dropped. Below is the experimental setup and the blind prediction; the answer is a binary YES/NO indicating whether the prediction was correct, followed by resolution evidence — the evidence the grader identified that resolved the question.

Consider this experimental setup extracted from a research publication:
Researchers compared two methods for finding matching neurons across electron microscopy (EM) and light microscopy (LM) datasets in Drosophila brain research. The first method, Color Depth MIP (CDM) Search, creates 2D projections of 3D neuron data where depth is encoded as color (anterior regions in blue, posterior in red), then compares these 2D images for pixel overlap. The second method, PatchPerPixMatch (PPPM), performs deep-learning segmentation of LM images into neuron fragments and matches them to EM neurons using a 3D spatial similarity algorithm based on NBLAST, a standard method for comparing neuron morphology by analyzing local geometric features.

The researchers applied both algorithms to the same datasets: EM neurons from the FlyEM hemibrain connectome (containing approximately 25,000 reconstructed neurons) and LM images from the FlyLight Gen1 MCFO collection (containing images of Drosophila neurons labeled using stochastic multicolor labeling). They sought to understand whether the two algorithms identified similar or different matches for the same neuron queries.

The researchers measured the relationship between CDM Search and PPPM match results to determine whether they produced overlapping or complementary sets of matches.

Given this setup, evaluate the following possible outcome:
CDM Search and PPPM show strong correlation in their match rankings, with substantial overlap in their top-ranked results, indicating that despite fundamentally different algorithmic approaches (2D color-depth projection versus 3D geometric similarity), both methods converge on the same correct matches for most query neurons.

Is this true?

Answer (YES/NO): NO